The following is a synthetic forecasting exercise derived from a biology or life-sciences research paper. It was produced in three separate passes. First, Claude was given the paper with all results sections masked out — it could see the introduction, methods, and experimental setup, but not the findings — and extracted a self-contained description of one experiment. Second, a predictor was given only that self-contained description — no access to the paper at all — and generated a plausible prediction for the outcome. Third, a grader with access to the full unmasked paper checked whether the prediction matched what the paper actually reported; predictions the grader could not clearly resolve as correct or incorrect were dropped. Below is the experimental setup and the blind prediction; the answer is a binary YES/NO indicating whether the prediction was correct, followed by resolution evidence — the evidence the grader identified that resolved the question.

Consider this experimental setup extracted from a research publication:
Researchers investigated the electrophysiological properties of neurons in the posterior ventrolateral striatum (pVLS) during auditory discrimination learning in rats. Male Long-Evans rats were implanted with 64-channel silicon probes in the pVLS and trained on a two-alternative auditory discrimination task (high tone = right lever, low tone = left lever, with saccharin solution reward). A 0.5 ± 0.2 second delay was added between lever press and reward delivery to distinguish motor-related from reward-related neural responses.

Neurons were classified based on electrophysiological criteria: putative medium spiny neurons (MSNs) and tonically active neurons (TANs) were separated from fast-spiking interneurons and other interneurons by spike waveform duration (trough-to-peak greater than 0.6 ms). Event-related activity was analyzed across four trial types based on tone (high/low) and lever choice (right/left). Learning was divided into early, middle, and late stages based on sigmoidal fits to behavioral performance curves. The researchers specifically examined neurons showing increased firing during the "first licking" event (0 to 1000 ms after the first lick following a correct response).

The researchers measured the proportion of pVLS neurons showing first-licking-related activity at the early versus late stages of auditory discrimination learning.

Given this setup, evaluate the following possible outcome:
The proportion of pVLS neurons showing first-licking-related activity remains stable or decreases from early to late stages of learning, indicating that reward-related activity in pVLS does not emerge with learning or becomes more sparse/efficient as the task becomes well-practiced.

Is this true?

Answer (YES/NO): NO